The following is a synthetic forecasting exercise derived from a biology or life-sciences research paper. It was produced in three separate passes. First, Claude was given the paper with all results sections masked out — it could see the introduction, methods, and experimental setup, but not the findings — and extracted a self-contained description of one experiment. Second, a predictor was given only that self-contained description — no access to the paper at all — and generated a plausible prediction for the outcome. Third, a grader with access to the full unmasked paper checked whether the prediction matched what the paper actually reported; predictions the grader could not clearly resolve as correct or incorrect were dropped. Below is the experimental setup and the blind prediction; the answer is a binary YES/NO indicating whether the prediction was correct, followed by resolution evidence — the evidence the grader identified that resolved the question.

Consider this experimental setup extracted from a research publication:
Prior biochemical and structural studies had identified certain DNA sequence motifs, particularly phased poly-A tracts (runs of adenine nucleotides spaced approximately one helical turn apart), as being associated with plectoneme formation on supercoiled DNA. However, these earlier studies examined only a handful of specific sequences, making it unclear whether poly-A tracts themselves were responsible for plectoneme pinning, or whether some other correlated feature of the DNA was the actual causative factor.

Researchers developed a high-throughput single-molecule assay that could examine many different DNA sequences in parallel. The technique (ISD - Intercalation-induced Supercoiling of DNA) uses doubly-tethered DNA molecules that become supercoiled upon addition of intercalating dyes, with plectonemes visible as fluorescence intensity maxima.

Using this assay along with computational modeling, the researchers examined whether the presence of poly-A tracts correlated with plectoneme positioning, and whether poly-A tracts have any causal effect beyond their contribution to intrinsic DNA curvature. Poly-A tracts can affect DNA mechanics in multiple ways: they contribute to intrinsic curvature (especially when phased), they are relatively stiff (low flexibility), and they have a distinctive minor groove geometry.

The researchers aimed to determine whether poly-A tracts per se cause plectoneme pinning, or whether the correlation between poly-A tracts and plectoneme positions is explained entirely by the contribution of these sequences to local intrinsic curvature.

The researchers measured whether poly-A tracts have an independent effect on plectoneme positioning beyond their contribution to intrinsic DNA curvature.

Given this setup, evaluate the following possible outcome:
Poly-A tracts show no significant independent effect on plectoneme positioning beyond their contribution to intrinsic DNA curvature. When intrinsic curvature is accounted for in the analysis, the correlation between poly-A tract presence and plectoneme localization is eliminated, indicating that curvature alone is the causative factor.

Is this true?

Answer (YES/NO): YES